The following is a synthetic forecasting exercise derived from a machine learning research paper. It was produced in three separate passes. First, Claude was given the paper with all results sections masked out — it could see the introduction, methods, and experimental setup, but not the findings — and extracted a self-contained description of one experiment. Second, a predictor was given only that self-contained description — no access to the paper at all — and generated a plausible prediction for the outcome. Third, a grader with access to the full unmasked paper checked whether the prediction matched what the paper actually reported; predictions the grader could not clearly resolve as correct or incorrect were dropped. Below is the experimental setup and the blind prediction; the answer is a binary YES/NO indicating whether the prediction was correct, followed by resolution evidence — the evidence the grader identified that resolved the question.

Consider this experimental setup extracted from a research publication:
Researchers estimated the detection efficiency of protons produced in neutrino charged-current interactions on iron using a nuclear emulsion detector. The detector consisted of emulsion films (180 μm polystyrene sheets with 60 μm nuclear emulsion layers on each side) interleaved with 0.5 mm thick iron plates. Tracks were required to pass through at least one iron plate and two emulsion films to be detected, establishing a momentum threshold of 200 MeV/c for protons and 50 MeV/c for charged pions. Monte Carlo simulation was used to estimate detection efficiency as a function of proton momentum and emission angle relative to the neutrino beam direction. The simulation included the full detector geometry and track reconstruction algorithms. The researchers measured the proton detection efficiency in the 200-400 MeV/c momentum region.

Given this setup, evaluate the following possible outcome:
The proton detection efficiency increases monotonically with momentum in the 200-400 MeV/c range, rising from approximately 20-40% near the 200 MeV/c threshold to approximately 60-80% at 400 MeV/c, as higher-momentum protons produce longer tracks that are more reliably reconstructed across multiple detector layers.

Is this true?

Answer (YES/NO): NO